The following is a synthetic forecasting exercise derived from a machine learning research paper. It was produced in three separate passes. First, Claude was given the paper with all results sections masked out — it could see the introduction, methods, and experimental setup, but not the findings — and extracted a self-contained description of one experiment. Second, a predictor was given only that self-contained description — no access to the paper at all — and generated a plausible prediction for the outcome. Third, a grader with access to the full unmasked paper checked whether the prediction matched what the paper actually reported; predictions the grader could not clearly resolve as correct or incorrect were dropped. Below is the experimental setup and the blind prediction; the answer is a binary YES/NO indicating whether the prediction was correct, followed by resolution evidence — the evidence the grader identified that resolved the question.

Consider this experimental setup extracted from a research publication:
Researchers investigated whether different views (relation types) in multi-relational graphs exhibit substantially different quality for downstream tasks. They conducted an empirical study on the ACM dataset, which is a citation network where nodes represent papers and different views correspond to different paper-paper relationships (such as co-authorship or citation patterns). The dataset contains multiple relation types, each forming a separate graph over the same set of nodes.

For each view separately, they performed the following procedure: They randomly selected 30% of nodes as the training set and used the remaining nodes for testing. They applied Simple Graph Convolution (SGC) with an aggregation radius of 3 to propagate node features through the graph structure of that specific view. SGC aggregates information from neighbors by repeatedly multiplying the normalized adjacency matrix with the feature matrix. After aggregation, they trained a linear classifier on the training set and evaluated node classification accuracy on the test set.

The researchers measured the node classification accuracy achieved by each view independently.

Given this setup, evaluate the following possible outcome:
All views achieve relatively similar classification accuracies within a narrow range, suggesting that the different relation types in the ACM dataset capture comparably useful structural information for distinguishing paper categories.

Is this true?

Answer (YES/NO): NO